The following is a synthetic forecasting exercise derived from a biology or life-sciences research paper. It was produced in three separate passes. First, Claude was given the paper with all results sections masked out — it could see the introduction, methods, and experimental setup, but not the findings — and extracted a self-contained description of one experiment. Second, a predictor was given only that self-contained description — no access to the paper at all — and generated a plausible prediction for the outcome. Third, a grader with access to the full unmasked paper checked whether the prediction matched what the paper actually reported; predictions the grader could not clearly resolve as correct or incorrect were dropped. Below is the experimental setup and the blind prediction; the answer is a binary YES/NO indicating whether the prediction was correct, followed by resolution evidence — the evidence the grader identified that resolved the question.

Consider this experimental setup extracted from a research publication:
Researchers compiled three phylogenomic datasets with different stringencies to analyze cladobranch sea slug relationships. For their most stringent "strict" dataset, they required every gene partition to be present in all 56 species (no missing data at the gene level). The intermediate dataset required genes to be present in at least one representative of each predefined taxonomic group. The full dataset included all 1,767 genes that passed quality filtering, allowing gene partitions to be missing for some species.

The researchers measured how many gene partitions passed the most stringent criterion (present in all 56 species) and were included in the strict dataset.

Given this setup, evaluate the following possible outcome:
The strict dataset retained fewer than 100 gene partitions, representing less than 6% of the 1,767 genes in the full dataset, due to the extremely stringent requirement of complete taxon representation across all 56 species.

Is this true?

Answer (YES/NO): NO